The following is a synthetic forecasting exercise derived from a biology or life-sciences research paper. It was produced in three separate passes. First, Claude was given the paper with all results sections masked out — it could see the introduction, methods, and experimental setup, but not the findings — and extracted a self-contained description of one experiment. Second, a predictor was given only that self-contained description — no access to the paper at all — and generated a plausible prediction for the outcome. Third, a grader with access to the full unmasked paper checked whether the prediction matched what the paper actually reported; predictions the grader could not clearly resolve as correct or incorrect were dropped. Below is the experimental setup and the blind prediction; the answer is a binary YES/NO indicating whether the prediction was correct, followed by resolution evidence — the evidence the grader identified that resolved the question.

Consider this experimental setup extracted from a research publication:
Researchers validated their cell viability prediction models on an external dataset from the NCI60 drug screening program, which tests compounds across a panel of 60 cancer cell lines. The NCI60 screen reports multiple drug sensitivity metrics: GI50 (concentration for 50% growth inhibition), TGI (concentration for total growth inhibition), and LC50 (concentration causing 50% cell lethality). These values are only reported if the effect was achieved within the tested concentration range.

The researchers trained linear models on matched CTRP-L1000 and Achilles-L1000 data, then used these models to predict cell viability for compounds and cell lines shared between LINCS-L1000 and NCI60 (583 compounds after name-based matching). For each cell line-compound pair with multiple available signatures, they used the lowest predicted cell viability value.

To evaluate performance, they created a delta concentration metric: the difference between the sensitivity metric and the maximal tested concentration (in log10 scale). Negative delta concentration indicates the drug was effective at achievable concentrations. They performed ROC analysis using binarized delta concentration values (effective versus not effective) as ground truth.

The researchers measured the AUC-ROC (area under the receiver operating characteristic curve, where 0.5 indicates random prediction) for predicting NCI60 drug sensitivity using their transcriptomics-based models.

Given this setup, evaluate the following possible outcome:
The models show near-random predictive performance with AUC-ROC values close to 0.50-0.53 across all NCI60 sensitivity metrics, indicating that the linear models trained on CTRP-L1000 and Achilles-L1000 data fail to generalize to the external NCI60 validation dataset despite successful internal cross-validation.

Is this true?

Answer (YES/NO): NO